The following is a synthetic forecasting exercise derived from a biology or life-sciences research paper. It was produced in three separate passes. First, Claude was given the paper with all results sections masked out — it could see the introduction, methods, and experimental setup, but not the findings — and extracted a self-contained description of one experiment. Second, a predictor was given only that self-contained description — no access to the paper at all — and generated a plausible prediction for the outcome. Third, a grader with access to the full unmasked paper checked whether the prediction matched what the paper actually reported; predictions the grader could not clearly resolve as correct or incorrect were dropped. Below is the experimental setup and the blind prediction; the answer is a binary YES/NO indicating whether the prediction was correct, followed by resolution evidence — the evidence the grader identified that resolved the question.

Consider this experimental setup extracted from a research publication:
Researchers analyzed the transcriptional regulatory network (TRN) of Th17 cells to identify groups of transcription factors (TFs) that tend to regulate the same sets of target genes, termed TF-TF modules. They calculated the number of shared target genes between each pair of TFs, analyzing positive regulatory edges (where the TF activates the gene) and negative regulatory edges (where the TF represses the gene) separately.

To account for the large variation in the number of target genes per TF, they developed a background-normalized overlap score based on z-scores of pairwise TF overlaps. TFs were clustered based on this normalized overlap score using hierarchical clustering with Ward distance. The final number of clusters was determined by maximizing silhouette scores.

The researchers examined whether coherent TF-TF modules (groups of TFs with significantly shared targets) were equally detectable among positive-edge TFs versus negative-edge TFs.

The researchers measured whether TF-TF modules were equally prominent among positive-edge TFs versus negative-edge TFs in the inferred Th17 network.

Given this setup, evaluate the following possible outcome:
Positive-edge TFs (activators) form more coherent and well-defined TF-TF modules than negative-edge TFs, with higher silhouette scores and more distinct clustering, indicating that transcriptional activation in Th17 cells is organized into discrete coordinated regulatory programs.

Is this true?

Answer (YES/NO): YES